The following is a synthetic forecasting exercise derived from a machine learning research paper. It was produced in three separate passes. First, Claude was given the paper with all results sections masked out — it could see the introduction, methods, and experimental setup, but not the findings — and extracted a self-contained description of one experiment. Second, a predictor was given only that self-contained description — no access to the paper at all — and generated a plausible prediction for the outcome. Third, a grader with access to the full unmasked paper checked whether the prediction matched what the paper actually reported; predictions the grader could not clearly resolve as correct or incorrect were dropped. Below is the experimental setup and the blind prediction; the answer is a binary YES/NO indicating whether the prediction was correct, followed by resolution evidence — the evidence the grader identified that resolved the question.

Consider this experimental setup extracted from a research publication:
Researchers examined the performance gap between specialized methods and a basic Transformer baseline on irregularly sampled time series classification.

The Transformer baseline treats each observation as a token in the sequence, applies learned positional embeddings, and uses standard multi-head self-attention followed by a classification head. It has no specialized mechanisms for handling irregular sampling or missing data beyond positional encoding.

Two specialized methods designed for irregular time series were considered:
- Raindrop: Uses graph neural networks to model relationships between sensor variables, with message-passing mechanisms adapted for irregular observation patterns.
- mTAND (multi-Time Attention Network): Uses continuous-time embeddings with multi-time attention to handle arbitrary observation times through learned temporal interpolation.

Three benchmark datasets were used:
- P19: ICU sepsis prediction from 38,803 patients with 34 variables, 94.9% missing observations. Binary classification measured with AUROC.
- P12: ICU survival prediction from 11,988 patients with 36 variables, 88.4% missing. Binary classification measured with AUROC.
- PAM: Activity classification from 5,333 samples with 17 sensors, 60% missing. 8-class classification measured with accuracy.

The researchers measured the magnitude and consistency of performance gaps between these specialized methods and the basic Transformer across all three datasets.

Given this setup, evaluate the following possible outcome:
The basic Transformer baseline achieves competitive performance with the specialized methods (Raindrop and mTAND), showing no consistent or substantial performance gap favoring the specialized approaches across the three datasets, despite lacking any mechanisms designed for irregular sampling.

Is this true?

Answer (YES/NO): NO